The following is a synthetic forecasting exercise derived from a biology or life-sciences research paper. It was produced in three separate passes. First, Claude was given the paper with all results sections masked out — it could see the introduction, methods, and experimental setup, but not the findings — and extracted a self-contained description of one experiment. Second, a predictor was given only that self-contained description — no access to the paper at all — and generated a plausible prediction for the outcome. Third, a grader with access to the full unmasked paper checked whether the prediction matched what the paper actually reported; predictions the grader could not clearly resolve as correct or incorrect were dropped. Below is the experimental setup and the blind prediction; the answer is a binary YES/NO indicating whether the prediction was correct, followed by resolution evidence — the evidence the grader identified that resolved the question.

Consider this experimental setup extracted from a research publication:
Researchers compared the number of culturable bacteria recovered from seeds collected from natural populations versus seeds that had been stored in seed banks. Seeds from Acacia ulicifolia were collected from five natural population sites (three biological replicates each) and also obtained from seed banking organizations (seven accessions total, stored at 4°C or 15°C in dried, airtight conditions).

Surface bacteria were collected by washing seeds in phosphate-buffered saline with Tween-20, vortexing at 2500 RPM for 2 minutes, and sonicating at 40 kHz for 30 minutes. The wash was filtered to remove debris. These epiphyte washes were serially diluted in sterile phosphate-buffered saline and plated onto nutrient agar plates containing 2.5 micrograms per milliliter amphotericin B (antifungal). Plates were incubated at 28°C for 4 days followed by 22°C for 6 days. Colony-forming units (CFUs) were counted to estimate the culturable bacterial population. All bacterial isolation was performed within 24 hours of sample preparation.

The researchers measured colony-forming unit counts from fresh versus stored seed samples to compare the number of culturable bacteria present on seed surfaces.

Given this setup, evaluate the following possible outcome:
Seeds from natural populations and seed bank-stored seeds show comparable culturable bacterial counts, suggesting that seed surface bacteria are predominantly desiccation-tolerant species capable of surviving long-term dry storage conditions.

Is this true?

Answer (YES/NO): NO